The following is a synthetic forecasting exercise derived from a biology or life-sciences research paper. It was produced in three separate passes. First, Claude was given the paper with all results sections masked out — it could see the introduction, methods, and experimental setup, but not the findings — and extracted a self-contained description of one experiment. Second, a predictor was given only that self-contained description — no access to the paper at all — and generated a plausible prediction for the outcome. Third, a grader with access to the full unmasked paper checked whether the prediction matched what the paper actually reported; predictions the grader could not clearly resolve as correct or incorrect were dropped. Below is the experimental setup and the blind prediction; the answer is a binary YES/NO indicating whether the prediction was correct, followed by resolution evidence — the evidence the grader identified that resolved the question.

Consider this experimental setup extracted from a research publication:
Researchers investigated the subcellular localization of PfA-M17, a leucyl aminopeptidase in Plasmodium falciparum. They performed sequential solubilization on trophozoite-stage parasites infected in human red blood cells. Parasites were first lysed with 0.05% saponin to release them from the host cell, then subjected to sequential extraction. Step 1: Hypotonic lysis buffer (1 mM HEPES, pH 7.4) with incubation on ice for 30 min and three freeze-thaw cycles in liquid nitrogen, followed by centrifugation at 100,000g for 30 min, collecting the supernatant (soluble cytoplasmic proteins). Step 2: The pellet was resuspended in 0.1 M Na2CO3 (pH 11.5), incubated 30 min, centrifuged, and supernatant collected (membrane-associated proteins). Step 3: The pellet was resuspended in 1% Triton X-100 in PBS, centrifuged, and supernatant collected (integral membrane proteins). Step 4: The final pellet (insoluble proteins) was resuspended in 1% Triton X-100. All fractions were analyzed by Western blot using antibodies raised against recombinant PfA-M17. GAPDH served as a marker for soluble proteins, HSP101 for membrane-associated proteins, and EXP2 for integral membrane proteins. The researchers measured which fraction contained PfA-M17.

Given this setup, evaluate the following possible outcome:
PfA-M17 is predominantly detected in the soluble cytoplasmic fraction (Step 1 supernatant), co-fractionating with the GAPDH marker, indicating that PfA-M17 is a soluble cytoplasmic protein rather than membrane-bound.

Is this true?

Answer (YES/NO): YES